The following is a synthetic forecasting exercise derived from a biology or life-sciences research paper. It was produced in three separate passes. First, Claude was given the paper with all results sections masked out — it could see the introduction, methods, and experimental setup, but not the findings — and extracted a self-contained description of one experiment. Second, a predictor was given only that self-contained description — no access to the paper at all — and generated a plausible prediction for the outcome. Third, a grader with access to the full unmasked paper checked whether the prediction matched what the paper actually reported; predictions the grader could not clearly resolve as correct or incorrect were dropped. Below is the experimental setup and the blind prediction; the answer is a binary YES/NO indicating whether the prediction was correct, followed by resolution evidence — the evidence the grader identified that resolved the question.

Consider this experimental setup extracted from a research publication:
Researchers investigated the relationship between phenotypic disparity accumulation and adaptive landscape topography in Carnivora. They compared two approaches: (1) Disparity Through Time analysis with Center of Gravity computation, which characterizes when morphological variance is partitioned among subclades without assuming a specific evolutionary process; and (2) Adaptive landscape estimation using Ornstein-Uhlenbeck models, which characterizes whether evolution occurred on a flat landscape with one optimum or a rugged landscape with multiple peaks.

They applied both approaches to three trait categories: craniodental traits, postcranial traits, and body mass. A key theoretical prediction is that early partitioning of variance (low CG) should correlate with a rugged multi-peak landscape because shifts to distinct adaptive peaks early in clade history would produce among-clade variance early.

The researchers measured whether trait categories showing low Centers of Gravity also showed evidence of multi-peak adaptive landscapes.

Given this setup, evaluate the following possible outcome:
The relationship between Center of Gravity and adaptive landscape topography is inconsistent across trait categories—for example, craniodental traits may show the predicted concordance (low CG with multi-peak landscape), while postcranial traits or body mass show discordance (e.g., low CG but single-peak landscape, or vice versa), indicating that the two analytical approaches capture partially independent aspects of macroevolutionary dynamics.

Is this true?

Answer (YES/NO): NO